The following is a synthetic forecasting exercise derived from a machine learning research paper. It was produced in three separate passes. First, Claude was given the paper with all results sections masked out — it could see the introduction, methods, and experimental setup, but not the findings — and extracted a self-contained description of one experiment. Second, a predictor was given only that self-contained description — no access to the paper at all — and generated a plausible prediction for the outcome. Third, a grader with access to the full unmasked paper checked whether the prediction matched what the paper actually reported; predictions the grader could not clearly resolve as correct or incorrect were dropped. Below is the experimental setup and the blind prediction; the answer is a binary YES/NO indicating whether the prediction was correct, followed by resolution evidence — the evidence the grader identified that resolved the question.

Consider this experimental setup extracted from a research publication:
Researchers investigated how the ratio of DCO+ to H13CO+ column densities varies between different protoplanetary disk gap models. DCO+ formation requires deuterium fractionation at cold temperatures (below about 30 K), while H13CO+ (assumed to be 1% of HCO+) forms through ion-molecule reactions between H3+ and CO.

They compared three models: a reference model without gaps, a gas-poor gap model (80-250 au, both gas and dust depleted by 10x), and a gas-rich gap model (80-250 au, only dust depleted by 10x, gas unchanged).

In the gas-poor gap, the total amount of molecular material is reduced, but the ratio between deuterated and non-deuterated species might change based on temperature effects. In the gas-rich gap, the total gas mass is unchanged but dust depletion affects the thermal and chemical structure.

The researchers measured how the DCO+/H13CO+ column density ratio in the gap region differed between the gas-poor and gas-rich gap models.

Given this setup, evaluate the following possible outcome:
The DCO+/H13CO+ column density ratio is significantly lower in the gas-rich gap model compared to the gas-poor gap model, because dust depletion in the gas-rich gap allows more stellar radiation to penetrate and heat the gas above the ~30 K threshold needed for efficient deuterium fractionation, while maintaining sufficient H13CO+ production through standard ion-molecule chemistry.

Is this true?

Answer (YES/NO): NO